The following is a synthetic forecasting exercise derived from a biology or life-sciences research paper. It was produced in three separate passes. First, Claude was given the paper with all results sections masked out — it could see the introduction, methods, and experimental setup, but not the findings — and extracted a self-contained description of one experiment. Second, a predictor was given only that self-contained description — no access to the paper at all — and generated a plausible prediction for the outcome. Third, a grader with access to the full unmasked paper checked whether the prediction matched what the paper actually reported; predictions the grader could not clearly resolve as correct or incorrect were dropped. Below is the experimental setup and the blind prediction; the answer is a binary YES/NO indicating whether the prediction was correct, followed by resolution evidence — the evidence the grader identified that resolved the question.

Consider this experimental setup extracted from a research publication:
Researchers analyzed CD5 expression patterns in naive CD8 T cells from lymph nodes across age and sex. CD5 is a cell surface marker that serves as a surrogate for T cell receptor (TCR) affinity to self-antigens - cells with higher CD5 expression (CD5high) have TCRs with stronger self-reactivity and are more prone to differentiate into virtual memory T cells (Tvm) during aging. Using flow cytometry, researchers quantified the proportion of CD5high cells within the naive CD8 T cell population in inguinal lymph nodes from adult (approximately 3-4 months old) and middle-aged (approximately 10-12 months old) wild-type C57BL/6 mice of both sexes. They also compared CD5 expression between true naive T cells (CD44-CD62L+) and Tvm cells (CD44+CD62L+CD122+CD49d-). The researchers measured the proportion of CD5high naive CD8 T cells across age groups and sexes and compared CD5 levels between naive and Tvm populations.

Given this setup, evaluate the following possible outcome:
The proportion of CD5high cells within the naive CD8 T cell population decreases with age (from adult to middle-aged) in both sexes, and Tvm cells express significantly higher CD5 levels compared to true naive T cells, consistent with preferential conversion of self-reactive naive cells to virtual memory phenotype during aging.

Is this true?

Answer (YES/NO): NO